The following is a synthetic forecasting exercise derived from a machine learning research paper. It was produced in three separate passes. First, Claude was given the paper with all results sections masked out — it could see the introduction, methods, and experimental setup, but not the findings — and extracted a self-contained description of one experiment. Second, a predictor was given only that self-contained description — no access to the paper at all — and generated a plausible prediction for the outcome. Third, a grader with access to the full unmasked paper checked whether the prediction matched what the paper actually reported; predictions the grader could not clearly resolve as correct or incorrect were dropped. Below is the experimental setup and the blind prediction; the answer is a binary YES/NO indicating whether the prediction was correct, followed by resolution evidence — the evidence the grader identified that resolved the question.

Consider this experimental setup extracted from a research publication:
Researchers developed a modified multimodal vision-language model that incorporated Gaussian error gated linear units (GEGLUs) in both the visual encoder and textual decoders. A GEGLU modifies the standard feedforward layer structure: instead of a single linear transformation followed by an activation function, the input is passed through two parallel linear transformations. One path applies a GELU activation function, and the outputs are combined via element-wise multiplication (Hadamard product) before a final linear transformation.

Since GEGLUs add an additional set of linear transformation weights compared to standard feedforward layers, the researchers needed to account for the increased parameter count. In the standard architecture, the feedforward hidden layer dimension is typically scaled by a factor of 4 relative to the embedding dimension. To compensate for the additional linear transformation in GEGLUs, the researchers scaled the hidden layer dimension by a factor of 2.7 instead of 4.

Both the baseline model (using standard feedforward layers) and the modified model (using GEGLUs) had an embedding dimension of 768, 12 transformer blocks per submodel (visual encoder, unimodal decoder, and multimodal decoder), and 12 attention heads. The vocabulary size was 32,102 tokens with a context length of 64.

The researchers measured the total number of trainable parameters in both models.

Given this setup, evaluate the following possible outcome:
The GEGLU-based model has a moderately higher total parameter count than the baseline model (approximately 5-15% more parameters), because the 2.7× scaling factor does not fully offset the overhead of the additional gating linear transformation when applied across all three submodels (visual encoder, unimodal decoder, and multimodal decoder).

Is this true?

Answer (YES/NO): NO